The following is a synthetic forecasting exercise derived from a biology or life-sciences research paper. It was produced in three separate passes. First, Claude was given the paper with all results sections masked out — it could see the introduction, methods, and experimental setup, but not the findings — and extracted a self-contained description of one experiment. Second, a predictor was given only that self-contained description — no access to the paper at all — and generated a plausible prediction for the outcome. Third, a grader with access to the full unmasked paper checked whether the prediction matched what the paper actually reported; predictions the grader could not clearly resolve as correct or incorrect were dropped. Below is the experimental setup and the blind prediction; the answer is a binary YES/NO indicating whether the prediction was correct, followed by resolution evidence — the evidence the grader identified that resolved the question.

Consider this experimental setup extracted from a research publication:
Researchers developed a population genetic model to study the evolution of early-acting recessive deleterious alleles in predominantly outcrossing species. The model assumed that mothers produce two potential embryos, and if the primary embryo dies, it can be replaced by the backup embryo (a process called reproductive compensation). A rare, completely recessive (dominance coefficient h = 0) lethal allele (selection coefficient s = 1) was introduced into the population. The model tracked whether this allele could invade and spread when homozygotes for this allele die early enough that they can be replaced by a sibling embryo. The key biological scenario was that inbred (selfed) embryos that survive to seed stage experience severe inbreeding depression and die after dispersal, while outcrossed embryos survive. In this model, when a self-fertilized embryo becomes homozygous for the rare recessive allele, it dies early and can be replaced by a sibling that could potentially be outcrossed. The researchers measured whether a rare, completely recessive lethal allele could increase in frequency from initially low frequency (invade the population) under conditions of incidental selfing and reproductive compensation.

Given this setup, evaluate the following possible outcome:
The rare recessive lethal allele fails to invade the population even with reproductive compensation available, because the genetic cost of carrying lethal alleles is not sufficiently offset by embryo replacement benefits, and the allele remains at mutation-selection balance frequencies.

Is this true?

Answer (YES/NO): NO